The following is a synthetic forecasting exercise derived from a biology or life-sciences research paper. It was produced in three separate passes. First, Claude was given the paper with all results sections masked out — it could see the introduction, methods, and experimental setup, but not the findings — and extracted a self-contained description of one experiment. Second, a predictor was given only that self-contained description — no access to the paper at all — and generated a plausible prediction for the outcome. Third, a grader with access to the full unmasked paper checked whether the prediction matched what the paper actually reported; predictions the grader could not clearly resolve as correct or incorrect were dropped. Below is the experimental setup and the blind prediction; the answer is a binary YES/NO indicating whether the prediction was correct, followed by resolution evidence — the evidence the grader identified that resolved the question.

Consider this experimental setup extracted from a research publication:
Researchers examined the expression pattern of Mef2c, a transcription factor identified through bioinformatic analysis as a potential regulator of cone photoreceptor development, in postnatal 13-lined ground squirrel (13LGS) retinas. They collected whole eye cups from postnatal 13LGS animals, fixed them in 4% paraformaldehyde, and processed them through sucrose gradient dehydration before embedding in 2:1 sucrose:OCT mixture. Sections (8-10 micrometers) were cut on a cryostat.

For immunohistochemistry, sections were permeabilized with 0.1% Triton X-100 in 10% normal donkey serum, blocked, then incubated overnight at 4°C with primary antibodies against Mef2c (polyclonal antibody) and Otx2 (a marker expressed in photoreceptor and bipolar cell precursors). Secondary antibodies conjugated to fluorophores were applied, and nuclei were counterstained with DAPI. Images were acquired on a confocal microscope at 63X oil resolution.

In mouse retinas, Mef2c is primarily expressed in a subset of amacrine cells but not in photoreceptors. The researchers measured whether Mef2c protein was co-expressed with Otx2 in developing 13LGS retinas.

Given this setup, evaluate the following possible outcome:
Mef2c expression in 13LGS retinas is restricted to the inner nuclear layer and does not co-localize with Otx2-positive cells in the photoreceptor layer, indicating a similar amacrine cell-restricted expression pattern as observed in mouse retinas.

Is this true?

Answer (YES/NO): NO